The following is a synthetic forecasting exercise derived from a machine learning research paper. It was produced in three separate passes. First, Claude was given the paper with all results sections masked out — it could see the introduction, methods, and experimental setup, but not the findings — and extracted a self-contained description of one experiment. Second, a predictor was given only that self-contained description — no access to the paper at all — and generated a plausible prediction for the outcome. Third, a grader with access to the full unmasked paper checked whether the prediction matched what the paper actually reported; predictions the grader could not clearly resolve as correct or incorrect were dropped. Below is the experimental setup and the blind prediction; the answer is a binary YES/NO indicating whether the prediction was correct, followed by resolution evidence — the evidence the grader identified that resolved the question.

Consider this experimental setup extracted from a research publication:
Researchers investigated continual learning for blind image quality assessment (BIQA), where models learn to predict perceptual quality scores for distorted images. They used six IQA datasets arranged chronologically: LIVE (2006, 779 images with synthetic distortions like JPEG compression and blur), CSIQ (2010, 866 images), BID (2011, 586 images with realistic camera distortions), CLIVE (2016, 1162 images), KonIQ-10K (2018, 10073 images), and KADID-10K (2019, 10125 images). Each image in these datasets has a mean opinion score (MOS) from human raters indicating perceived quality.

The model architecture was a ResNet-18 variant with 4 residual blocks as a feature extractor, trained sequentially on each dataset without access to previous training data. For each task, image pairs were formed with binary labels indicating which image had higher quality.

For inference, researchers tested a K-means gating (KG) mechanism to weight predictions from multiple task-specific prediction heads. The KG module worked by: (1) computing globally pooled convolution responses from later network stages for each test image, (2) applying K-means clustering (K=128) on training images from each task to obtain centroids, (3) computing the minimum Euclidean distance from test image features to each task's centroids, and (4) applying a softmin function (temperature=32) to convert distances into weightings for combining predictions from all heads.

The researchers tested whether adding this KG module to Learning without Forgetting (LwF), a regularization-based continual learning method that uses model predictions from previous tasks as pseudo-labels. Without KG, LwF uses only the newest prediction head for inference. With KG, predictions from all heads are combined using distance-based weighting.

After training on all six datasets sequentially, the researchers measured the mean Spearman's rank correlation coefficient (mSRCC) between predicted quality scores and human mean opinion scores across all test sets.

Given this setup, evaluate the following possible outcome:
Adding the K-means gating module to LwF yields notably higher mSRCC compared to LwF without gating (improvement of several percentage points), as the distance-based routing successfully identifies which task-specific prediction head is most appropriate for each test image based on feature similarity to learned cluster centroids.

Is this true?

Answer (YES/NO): YES